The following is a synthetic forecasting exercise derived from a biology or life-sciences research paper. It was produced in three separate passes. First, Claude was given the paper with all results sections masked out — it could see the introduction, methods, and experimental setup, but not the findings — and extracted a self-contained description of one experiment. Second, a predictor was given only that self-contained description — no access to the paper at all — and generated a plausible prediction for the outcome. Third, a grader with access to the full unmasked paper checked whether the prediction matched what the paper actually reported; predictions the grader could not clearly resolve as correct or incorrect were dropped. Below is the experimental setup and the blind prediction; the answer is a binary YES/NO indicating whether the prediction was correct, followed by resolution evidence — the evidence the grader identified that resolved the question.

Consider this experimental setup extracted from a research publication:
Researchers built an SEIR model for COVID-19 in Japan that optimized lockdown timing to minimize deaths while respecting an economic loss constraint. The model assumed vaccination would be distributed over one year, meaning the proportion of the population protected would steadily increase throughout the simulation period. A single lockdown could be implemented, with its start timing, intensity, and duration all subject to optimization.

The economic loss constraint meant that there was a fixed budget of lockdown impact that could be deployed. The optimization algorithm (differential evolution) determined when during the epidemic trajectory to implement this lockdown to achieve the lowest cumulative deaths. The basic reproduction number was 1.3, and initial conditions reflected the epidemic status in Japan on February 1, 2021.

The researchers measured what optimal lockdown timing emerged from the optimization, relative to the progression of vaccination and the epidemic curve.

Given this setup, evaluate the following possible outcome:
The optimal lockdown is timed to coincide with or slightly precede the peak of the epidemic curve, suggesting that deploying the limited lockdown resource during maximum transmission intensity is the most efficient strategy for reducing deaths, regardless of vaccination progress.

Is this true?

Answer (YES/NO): NO